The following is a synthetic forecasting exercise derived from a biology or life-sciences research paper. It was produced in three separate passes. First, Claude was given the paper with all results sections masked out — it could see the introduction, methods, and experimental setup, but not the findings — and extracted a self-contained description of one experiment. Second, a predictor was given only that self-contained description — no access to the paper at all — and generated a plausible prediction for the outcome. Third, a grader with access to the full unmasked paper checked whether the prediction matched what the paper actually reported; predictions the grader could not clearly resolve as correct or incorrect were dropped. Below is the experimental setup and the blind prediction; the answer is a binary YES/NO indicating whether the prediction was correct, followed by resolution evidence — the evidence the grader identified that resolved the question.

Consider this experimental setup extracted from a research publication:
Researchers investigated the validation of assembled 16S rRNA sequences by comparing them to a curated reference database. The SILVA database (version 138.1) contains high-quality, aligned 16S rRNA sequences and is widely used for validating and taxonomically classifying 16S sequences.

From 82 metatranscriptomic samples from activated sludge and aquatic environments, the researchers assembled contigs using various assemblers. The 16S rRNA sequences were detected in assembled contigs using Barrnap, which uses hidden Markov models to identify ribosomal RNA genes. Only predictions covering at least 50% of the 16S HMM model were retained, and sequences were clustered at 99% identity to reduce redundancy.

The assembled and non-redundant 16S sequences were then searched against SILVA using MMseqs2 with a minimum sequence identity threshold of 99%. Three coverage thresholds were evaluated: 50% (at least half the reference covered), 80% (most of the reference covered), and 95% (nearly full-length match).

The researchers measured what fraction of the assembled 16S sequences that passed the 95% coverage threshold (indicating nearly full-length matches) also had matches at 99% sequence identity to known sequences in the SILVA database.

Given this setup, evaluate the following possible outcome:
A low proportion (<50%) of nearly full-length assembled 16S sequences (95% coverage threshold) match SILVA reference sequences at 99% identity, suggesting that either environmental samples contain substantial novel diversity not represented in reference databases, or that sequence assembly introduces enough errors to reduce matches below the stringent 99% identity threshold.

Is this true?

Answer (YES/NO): YES